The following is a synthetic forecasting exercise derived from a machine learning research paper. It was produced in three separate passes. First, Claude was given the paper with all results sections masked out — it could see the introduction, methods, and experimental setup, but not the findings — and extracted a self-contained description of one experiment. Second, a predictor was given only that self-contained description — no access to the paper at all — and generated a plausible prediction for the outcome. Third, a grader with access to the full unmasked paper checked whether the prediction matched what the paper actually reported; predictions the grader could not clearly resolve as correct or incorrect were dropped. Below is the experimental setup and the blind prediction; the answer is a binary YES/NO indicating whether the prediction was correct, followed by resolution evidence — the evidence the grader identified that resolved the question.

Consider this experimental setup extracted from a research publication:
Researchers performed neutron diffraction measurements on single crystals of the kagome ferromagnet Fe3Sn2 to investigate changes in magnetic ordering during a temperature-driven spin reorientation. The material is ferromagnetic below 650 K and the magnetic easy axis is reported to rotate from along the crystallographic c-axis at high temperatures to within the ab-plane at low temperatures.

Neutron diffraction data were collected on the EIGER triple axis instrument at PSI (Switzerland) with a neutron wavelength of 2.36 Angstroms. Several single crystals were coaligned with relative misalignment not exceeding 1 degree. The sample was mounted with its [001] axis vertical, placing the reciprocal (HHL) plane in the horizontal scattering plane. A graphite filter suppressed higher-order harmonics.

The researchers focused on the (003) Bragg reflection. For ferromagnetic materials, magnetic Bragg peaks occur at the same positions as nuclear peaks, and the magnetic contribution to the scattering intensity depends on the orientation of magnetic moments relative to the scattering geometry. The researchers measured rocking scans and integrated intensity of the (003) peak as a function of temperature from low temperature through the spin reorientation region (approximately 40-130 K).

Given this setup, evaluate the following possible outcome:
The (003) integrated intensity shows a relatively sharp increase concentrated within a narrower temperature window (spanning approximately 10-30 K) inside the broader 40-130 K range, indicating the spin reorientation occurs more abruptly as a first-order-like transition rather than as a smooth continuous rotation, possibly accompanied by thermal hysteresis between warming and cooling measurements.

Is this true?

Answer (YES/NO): NO